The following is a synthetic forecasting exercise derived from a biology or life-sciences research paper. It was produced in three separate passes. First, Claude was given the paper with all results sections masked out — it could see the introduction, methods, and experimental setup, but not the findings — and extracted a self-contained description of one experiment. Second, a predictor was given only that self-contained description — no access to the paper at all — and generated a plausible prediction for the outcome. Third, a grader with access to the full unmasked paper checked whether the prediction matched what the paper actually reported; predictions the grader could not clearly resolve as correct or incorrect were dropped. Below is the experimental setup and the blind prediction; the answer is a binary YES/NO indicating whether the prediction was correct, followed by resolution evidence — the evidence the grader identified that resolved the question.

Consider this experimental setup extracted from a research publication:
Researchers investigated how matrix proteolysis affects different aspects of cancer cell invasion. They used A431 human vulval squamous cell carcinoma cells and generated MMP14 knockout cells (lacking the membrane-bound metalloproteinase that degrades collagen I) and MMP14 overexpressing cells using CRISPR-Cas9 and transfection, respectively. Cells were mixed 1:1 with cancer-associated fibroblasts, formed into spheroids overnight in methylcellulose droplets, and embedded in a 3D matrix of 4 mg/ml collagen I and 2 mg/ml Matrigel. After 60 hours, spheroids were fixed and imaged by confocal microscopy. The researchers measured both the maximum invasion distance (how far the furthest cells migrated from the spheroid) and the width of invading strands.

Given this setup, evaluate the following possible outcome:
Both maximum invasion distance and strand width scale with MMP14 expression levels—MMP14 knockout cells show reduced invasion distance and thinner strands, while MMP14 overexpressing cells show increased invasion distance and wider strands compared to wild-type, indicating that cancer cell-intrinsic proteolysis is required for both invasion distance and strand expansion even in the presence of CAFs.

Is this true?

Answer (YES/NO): NO